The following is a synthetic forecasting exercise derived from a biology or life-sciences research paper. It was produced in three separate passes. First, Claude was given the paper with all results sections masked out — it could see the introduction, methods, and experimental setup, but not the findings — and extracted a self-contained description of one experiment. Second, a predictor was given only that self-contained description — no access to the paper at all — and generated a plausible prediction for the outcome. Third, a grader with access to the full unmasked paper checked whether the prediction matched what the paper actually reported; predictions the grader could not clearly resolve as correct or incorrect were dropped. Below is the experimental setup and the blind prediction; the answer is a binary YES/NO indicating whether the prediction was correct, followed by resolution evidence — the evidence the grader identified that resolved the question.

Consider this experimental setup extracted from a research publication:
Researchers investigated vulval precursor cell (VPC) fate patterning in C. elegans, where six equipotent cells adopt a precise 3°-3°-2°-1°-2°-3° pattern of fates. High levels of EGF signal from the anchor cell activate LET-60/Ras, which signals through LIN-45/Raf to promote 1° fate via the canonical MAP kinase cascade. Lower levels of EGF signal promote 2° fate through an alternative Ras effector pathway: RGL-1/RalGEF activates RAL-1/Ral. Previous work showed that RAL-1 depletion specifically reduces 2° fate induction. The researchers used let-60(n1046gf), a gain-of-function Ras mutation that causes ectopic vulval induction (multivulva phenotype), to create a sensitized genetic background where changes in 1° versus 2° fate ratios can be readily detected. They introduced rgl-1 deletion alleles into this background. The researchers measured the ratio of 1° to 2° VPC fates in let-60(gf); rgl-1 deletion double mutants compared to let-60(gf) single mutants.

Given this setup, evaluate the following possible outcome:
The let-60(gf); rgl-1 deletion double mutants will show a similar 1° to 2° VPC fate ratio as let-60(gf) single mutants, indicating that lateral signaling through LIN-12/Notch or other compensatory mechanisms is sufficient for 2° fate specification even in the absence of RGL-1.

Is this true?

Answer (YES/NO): NO